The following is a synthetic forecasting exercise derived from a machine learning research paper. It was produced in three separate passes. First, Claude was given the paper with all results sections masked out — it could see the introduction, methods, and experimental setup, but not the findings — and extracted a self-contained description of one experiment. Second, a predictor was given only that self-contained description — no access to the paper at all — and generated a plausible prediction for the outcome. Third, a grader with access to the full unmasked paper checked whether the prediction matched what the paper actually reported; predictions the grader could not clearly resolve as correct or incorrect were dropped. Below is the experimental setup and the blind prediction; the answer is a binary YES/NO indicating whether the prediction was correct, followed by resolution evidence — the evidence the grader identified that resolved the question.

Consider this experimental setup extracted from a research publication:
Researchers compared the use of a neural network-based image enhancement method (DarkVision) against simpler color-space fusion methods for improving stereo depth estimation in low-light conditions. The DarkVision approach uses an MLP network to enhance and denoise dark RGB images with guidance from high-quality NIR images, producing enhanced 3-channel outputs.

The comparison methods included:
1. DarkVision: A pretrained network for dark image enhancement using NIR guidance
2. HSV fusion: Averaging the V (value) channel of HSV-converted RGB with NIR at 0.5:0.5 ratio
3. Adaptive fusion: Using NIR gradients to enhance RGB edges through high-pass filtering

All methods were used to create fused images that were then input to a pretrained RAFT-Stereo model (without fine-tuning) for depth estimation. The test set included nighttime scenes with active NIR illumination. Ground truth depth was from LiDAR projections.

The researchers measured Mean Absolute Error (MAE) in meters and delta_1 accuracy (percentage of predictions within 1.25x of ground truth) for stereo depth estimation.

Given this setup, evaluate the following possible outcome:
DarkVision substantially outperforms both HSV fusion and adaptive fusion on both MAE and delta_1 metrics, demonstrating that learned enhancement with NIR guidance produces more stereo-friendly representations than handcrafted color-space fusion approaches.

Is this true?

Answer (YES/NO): NO